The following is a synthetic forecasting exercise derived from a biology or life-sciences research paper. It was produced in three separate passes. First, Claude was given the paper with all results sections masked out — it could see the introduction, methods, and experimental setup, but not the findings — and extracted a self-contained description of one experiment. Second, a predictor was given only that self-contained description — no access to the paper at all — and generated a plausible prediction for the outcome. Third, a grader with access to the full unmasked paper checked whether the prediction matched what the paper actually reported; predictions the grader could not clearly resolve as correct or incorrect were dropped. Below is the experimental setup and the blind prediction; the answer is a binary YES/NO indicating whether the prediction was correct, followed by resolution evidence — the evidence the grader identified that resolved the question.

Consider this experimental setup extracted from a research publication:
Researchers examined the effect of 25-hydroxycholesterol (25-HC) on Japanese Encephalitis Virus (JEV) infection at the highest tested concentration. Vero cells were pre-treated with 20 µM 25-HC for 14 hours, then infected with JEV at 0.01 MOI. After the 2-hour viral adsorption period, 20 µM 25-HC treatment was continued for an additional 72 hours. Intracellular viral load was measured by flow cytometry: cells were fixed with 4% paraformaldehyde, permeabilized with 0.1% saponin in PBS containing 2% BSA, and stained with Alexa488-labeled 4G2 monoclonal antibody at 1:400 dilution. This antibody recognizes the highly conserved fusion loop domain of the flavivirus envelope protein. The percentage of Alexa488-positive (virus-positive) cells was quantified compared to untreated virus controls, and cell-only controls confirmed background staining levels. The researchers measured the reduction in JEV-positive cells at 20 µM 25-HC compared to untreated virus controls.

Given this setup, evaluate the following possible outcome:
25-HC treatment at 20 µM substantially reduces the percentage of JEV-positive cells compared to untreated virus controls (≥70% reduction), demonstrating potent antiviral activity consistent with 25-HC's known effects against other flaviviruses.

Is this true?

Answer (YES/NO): YES